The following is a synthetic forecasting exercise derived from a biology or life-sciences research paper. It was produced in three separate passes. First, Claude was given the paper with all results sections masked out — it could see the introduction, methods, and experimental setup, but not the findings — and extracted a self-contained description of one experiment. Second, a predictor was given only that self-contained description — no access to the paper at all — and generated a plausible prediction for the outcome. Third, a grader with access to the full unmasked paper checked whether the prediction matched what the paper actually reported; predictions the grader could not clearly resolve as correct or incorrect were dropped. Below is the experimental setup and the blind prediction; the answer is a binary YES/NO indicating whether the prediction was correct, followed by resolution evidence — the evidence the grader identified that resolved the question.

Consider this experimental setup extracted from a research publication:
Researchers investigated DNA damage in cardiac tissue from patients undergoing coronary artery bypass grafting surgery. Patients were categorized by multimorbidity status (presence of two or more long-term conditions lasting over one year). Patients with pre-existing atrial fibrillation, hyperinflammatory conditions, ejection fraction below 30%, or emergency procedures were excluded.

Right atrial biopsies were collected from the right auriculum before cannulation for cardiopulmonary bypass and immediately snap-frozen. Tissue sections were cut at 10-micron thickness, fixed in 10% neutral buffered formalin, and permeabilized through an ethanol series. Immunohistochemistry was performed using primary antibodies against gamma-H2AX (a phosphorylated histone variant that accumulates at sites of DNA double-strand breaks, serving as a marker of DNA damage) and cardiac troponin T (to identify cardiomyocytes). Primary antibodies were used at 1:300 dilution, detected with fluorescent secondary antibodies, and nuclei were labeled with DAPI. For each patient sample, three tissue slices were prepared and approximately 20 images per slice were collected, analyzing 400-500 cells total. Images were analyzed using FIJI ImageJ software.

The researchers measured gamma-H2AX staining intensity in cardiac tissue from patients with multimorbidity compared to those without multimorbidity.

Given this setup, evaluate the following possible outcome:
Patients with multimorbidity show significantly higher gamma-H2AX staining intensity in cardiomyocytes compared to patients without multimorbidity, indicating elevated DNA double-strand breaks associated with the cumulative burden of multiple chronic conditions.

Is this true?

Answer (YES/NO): NO